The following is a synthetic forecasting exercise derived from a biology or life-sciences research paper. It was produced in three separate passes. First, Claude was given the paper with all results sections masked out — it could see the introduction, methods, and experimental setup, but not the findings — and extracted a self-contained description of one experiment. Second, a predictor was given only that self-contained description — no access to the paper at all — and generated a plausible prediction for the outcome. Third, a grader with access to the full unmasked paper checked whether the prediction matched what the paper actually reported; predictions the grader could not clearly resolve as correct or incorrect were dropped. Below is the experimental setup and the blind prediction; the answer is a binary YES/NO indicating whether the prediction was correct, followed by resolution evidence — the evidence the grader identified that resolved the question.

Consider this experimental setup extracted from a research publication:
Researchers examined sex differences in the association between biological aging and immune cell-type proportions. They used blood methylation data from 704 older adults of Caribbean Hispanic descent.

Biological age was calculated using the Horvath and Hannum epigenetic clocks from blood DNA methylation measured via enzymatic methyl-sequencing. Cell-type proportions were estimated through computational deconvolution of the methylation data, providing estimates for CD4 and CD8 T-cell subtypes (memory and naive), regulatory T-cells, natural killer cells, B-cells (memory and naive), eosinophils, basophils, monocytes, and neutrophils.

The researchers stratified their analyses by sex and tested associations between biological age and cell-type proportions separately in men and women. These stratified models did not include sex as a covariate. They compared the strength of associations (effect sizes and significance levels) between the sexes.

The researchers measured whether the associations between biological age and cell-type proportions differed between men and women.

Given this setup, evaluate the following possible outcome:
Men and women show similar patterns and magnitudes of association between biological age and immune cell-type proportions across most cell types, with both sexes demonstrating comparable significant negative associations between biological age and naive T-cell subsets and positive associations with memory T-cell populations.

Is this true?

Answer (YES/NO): NO